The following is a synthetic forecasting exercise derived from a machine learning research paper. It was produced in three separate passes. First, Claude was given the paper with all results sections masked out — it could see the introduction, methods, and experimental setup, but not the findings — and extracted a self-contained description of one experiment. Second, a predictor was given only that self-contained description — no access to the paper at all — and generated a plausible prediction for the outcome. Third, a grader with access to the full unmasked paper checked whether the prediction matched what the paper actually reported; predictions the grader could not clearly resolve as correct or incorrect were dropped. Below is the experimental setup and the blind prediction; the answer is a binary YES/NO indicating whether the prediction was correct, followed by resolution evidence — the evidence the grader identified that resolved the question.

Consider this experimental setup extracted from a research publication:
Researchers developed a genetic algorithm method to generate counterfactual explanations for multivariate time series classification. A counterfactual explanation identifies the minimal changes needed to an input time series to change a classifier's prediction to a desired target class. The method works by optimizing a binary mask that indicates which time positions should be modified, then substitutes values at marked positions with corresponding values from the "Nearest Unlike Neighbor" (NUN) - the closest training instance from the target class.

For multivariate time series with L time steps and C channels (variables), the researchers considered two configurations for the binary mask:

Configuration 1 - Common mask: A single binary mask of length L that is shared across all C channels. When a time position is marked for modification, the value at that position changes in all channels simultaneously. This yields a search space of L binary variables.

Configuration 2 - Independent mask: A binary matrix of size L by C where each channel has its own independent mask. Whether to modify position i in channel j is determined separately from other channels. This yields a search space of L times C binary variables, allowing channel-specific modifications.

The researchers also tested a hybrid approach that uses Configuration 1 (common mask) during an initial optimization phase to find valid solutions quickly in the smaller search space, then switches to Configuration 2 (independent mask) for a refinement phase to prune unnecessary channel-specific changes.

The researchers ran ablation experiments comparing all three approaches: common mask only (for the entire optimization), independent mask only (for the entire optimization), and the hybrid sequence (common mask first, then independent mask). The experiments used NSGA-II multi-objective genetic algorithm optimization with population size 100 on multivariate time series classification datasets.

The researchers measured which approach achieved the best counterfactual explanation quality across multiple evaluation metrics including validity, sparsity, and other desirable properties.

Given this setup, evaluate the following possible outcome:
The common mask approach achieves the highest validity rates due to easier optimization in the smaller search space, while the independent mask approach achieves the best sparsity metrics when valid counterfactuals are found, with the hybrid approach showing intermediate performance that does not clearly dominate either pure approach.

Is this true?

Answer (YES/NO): NO